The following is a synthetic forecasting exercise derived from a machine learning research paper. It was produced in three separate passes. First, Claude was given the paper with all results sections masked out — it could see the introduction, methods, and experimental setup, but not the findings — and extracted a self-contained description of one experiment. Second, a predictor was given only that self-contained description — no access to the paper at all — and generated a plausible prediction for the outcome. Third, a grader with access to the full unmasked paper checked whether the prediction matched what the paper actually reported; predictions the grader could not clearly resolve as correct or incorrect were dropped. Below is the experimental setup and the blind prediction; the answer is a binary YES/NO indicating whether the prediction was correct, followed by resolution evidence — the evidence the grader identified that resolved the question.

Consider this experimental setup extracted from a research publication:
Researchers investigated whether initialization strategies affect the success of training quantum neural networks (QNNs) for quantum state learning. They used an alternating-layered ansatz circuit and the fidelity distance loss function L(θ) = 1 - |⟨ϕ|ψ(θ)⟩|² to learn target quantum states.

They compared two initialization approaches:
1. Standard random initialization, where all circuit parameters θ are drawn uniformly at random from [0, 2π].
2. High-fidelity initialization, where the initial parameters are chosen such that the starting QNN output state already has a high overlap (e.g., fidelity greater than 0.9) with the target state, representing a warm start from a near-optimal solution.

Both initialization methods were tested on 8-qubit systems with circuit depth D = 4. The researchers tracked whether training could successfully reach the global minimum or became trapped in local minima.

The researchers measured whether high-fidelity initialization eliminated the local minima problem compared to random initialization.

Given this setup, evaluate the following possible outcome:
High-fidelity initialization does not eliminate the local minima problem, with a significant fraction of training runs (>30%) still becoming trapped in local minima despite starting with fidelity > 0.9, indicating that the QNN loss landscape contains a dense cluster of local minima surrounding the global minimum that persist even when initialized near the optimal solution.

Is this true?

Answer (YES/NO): YES